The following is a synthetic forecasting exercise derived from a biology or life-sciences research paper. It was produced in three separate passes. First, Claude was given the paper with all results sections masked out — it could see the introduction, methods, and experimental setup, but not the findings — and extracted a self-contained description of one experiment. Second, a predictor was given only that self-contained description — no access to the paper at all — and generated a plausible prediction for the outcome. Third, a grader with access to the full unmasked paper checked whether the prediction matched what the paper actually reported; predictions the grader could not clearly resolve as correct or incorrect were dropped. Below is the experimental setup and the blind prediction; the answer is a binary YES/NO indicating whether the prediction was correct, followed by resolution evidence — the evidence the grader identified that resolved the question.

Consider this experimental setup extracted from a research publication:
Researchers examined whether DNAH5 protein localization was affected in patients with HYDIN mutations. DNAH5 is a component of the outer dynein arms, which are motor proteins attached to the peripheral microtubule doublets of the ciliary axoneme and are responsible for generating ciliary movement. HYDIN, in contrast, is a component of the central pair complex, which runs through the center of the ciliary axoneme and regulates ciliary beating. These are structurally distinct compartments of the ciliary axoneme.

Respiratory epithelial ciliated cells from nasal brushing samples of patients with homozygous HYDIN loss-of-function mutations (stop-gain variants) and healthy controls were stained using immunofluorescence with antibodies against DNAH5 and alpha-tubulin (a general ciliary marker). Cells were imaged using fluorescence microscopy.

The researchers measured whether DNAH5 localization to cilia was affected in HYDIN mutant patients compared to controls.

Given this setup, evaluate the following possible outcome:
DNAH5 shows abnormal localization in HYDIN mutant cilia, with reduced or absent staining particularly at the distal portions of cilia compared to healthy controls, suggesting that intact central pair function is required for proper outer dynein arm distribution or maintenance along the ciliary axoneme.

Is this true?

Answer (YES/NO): NO